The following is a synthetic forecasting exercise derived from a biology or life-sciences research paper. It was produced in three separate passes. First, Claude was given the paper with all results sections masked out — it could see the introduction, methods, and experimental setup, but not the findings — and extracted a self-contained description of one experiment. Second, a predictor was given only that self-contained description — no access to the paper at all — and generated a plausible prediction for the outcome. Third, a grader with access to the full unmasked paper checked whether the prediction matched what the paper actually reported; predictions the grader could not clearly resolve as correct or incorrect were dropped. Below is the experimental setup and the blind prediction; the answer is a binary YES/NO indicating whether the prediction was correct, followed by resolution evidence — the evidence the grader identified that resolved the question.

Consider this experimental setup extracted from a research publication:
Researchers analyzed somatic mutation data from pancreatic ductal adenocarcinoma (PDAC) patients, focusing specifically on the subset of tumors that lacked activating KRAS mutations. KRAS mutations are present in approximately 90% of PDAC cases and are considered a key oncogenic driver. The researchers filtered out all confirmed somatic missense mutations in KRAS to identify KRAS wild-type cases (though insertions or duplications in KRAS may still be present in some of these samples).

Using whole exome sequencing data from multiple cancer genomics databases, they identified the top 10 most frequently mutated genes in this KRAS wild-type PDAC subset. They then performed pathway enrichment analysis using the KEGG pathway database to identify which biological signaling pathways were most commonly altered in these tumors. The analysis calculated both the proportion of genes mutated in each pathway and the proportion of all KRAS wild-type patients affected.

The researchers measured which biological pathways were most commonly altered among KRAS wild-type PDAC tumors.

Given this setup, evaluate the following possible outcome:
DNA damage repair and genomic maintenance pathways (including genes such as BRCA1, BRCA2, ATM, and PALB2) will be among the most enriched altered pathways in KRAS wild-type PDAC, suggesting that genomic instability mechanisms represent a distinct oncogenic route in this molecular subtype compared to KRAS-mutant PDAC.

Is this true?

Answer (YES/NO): NO